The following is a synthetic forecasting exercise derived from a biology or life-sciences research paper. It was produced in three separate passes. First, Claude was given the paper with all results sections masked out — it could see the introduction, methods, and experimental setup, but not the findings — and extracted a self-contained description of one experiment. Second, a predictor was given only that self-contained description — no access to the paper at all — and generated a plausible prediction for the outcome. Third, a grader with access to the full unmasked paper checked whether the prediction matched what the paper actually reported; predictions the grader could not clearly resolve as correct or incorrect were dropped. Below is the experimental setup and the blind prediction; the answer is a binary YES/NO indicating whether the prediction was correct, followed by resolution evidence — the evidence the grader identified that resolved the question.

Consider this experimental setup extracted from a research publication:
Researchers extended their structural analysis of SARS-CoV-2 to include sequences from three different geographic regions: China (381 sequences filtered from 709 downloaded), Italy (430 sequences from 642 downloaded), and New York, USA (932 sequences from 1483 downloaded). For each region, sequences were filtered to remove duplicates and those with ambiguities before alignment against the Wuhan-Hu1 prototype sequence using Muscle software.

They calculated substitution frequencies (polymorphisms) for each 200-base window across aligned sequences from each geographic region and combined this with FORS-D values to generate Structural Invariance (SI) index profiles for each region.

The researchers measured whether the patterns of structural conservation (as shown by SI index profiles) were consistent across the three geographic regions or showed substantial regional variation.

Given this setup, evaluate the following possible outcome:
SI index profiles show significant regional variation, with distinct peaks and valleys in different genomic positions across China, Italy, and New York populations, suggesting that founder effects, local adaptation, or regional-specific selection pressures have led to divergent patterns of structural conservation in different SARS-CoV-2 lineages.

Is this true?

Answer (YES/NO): NO